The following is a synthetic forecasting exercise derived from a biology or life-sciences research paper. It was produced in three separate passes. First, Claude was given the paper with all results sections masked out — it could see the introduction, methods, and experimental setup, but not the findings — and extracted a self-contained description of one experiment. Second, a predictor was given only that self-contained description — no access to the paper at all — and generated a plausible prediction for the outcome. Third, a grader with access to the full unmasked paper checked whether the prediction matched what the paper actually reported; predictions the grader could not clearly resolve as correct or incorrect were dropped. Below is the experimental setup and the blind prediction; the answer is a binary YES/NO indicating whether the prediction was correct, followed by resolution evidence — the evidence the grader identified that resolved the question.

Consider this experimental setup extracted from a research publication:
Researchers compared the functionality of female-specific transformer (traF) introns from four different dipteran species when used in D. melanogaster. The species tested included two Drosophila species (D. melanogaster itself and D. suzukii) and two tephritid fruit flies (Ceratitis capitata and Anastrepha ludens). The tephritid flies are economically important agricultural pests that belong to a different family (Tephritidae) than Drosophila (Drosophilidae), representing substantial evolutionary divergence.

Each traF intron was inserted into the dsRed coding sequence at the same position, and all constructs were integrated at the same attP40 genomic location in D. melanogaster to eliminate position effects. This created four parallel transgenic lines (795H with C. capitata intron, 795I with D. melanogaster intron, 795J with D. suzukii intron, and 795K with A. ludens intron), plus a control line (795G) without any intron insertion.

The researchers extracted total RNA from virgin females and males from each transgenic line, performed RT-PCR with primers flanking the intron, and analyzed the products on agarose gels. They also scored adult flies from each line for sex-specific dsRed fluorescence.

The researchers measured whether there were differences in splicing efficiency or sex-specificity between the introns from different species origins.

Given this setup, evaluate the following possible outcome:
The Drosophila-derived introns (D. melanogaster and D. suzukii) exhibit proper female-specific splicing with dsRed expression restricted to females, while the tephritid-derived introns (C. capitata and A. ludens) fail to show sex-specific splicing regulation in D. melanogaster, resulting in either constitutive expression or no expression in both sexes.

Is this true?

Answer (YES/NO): NO